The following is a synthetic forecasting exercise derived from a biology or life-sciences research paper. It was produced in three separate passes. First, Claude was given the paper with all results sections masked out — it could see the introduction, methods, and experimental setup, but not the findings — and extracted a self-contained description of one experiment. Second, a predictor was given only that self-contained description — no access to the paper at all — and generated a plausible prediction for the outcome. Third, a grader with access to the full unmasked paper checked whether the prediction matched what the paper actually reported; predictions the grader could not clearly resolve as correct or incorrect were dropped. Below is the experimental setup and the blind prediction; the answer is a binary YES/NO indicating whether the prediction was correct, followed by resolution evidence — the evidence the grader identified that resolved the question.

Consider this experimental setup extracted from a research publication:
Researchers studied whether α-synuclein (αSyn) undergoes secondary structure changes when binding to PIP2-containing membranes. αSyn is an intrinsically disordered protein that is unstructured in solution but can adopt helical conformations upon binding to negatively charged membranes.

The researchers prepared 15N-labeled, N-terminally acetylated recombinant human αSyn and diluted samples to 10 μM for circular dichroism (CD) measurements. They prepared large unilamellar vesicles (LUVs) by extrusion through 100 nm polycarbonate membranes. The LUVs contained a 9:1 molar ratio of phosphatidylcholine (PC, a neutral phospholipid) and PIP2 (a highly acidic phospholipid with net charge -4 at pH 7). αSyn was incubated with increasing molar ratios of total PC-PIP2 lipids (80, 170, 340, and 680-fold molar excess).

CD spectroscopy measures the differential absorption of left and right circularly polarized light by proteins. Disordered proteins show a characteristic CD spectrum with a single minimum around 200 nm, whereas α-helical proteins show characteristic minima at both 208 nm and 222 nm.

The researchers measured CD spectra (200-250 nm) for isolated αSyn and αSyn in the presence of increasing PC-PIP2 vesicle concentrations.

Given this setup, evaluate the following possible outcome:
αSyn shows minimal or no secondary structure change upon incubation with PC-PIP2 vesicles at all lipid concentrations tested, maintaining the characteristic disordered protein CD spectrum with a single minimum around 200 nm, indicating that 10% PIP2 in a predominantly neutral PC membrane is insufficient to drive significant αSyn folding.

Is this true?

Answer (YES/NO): NO